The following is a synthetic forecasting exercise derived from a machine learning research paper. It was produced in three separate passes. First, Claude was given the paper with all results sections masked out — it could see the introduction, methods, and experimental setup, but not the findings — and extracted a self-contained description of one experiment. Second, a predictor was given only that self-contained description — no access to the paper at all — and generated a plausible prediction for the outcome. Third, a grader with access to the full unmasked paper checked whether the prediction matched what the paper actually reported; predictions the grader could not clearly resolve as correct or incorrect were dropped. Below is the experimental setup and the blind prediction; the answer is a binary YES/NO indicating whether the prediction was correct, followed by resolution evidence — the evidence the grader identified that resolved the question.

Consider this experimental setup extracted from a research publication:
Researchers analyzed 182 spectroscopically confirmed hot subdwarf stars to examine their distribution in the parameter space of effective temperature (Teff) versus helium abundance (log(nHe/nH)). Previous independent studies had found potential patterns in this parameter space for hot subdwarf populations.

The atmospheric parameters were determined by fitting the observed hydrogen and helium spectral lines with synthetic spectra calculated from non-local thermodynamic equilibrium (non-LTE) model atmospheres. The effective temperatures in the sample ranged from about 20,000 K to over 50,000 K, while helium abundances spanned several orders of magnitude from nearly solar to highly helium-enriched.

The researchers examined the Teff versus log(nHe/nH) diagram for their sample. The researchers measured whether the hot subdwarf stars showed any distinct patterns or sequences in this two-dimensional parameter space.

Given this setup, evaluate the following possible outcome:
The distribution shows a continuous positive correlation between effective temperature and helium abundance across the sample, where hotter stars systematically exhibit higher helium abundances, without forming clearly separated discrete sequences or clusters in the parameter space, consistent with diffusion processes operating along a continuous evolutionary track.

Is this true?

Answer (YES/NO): NO